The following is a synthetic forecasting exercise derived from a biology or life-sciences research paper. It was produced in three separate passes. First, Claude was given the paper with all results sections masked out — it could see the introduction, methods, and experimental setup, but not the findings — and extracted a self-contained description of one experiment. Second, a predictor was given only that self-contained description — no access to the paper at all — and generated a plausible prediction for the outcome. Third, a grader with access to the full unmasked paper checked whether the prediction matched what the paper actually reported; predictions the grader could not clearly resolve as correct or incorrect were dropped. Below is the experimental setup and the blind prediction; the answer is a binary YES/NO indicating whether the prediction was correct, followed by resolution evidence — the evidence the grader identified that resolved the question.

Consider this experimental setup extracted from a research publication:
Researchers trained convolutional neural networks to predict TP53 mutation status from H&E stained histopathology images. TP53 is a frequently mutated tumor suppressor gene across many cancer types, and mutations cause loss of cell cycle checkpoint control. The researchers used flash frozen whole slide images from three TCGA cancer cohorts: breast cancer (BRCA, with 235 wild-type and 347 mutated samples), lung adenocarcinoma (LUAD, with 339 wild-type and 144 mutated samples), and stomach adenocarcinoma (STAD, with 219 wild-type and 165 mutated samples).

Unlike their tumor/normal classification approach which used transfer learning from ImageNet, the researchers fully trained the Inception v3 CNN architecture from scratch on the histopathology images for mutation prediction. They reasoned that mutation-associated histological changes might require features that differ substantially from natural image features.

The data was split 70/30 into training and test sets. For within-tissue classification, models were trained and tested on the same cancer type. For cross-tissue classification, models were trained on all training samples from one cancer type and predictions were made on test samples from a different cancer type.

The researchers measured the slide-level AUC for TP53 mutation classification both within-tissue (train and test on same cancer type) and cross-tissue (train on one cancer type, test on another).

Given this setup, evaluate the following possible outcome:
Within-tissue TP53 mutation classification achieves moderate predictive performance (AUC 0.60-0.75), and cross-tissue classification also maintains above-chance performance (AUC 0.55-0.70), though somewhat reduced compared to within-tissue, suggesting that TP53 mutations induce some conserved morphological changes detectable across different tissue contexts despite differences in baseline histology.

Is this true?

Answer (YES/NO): NO